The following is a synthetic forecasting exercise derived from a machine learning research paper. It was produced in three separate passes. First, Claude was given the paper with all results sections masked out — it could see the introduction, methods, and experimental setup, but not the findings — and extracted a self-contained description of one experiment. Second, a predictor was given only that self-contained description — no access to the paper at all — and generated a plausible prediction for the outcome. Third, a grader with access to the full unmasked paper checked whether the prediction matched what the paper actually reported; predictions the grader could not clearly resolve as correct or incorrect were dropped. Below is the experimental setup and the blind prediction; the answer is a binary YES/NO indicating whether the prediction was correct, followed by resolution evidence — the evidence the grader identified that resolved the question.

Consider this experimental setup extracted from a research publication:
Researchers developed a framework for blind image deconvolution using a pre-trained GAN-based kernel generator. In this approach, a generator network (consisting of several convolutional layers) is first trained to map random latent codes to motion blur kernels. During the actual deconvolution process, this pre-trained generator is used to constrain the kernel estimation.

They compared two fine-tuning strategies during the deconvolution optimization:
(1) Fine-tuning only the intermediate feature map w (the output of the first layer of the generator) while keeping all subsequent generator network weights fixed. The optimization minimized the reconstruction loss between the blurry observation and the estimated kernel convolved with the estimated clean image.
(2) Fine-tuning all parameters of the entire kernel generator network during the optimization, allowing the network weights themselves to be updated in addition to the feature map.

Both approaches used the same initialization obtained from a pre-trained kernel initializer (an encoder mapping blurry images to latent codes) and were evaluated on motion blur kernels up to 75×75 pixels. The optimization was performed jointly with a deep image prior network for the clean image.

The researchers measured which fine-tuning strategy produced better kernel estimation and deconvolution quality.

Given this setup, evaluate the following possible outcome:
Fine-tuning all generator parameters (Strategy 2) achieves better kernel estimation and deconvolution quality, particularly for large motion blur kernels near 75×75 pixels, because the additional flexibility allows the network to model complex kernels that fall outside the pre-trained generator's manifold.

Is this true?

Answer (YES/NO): NO